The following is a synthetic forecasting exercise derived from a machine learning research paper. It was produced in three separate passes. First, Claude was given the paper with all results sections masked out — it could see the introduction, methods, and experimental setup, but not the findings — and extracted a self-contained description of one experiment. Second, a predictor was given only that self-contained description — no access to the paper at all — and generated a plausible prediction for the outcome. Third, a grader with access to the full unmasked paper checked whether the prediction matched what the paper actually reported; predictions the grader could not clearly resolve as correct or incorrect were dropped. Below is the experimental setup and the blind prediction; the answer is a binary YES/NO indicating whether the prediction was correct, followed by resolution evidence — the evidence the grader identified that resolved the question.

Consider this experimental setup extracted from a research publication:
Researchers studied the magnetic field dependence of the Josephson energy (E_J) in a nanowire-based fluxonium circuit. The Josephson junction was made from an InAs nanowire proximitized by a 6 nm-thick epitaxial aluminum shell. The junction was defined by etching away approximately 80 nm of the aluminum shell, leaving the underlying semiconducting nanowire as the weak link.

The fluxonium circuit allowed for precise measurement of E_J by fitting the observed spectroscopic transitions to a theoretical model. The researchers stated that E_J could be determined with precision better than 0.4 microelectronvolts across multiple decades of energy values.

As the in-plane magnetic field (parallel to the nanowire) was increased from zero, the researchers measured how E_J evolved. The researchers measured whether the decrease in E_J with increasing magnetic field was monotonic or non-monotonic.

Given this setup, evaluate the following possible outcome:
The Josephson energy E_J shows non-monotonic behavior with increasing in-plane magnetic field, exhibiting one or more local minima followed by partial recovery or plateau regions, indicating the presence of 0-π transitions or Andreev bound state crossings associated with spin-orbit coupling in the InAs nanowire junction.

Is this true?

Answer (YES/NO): YES